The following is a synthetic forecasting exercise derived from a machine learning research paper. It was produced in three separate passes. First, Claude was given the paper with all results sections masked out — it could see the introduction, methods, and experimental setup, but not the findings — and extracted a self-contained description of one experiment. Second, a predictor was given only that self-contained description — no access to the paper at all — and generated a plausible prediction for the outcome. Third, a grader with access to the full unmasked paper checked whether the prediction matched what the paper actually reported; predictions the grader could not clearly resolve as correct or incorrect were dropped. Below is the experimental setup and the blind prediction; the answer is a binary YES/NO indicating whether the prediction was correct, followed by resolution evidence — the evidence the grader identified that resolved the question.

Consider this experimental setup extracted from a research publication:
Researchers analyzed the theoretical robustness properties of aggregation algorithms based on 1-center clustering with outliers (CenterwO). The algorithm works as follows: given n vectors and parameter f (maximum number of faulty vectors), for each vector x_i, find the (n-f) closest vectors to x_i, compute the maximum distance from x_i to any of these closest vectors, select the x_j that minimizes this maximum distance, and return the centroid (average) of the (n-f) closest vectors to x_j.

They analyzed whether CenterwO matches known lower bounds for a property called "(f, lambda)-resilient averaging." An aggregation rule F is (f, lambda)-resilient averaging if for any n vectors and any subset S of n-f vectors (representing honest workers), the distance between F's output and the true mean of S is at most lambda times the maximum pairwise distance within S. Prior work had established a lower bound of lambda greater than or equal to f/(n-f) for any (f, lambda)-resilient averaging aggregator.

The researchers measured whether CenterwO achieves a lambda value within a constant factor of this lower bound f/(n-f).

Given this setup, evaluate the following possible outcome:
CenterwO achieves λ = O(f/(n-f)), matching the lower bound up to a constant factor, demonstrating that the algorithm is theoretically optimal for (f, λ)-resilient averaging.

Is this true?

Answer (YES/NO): YES